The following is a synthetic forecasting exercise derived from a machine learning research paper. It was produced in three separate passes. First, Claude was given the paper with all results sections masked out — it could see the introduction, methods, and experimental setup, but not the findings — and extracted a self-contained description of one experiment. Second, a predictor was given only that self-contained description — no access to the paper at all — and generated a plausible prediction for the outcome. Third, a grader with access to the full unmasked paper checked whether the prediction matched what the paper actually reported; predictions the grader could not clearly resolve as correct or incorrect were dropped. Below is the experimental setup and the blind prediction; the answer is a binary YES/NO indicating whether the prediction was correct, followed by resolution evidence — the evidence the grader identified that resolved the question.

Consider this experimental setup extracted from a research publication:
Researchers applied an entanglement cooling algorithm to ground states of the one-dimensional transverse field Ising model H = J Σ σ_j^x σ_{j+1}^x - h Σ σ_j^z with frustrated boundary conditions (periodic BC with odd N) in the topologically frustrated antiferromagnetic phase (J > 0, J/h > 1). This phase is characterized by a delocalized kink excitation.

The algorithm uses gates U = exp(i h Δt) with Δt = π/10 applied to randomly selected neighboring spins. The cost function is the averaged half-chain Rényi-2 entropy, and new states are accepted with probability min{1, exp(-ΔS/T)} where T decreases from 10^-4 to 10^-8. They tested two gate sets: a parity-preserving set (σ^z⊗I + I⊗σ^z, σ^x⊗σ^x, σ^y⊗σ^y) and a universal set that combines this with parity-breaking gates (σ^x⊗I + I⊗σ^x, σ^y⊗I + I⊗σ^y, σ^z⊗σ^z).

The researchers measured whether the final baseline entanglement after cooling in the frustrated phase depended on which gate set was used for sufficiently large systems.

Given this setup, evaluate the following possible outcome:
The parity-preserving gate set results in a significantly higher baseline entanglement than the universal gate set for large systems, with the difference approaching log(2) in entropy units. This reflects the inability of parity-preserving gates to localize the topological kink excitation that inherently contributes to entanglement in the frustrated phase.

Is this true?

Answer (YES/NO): NO